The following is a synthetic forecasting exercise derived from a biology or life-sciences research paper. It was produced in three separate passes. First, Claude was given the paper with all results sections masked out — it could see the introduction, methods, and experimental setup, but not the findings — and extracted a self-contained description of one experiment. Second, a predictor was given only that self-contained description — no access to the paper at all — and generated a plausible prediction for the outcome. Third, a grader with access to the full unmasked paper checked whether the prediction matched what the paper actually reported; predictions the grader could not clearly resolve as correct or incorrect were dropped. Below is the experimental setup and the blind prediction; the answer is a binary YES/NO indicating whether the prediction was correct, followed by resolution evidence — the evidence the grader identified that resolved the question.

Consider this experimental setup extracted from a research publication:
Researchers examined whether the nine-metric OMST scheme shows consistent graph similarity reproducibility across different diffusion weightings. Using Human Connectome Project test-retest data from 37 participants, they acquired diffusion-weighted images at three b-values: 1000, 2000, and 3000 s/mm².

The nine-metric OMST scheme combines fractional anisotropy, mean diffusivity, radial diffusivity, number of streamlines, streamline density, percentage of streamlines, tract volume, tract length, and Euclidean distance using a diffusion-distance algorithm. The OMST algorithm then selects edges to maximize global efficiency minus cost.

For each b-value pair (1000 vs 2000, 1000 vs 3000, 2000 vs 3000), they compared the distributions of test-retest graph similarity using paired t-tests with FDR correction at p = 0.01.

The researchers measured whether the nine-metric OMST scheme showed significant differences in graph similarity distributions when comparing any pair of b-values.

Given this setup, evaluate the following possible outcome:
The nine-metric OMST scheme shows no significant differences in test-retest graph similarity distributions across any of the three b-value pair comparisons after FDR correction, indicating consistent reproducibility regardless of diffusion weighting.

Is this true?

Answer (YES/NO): YES